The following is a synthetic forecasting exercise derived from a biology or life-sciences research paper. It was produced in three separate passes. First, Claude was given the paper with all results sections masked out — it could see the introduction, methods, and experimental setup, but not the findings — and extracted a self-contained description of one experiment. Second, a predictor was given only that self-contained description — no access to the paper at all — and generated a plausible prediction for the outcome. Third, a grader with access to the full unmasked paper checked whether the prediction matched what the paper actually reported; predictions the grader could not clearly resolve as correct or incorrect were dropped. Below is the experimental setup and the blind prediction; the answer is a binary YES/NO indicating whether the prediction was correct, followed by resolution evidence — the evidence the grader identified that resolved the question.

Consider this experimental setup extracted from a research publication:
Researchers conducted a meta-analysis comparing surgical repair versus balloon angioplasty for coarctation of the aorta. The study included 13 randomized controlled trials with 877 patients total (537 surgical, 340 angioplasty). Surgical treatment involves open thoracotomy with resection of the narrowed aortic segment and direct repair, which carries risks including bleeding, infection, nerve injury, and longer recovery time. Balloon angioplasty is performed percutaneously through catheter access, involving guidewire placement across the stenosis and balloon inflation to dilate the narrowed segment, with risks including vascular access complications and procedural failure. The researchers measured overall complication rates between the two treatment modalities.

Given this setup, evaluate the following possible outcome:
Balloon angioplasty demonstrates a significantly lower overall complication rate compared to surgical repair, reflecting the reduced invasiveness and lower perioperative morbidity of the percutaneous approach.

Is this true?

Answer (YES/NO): YES